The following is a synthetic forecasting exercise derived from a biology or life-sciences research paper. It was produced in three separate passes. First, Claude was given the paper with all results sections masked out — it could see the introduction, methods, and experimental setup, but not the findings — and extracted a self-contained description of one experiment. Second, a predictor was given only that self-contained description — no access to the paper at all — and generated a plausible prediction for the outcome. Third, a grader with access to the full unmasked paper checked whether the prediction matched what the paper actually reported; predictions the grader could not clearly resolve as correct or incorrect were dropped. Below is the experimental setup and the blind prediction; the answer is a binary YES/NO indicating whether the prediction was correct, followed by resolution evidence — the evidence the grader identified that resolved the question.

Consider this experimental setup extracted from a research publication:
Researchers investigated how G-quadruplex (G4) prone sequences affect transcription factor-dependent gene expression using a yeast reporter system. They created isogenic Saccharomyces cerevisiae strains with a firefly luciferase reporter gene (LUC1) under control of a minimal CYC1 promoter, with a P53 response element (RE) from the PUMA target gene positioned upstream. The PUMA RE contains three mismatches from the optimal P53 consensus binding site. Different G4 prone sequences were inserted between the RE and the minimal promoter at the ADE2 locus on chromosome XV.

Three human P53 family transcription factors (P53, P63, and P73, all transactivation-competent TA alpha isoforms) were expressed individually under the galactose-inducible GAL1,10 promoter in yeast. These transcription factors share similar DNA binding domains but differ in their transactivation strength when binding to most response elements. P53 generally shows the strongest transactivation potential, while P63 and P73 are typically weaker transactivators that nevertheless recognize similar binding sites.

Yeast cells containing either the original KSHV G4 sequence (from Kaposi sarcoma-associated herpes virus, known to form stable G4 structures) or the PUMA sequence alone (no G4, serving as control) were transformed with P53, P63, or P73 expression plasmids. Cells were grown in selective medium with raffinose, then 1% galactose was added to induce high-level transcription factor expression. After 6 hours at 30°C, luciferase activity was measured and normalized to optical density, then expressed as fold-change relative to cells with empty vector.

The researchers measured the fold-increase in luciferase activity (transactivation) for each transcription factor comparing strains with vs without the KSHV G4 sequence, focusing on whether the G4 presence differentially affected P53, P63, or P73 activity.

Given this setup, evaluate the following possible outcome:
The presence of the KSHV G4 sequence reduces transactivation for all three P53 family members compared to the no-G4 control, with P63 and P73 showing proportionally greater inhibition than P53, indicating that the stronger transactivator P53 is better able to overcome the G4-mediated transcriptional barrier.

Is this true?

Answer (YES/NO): NO